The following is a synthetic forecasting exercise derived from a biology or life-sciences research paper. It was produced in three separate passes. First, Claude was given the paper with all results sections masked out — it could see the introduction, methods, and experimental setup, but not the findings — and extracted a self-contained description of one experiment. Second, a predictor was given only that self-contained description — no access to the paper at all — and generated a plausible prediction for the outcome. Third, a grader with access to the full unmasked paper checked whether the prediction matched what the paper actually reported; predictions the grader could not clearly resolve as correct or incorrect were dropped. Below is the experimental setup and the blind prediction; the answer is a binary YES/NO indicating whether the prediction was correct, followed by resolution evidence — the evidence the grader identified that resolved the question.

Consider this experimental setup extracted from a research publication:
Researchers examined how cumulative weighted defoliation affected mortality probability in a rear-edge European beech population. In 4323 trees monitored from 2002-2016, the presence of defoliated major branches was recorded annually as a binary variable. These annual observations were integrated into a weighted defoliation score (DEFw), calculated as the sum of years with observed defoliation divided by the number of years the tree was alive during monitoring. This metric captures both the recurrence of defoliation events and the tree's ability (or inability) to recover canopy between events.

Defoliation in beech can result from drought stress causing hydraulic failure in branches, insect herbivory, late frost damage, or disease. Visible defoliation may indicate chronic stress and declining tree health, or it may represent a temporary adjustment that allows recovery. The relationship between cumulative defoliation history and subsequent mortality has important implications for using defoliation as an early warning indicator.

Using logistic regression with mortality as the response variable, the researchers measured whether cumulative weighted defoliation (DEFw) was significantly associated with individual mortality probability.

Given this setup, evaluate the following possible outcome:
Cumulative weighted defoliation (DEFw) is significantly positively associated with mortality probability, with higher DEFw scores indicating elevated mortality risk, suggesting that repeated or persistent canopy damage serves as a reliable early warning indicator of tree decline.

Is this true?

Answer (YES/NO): YES